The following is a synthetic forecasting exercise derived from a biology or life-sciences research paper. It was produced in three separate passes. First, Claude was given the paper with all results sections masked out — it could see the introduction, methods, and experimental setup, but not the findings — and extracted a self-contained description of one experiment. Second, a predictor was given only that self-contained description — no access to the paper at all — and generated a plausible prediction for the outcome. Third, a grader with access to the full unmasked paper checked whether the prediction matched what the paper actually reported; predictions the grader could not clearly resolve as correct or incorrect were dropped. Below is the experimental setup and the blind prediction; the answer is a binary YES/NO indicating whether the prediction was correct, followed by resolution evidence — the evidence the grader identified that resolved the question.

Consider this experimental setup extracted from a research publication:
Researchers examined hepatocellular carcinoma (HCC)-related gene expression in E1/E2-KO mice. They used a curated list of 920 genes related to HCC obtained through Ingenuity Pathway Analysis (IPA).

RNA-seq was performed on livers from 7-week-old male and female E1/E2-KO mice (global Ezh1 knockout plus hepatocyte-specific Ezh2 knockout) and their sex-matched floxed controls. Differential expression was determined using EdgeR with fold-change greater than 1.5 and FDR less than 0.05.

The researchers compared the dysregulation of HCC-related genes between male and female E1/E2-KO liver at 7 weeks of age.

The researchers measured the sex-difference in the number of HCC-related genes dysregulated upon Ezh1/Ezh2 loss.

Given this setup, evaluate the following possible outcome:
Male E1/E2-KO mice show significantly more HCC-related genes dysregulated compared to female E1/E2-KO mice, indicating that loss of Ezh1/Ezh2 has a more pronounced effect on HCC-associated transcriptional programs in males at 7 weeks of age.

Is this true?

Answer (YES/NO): NO